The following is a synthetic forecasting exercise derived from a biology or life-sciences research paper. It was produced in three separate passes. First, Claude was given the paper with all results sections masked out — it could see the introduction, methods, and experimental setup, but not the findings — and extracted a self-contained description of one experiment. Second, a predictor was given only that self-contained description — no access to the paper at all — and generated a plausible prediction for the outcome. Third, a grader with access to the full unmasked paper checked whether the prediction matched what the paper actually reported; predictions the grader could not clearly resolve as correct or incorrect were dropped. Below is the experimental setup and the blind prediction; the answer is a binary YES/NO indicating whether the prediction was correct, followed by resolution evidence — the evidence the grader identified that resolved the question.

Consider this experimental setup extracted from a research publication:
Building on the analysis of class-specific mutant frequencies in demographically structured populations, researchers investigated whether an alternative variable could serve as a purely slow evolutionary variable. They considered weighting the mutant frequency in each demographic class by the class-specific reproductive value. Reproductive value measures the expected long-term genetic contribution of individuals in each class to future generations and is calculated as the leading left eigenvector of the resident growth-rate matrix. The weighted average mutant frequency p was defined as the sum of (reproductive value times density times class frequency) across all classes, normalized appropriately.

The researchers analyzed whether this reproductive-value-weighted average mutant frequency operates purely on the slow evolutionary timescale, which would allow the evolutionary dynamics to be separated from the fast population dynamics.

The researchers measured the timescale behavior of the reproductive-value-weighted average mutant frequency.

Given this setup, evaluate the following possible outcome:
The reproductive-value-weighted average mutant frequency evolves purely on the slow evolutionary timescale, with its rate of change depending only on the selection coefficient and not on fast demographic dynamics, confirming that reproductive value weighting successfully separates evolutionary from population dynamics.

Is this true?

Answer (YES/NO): YES